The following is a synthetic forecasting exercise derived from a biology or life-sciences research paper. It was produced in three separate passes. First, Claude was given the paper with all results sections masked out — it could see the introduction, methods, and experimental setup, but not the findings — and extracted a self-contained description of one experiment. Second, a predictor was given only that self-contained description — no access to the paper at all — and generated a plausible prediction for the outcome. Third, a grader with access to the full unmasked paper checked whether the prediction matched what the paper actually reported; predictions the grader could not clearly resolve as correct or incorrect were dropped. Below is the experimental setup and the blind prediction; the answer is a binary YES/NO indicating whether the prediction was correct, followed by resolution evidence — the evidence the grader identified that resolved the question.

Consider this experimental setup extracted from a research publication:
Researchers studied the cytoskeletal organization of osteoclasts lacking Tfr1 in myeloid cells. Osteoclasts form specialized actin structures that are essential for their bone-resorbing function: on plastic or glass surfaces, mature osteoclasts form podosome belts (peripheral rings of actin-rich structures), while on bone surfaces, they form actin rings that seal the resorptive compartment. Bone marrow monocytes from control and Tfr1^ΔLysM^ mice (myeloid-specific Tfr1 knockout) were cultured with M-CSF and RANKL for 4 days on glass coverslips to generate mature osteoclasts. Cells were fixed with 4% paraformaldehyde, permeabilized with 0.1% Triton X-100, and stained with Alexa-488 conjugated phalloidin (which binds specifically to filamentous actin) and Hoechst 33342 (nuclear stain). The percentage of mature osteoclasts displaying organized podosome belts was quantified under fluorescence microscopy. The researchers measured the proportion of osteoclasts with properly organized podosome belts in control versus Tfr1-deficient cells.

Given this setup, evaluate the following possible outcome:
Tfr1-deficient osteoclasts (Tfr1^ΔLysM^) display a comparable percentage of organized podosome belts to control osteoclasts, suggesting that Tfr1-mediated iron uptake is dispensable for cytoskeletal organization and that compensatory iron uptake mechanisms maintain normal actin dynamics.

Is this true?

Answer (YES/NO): NO